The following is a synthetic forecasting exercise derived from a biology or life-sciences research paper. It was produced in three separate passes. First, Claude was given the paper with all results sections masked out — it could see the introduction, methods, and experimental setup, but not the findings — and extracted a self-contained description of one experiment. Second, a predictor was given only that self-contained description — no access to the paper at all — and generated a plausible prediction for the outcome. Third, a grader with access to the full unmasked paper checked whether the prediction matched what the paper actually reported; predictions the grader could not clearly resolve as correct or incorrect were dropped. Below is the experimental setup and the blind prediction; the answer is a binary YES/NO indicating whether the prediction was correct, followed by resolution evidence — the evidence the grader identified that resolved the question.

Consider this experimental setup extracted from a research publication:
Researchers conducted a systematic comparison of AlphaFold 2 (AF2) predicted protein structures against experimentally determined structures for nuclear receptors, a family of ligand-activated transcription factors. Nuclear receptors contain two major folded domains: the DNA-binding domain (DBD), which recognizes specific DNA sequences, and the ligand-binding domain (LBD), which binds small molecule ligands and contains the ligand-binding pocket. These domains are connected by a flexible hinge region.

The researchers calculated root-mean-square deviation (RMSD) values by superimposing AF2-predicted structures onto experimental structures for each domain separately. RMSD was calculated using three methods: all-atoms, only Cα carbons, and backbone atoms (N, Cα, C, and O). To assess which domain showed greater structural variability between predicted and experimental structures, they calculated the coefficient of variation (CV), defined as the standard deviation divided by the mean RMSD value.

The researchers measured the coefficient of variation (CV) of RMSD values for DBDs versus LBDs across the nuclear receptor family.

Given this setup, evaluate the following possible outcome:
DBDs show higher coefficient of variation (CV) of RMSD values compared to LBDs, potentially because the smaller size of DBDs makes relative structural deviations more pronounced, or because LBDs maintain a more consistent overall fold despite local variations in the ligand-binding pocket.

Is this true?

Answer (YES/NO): NO